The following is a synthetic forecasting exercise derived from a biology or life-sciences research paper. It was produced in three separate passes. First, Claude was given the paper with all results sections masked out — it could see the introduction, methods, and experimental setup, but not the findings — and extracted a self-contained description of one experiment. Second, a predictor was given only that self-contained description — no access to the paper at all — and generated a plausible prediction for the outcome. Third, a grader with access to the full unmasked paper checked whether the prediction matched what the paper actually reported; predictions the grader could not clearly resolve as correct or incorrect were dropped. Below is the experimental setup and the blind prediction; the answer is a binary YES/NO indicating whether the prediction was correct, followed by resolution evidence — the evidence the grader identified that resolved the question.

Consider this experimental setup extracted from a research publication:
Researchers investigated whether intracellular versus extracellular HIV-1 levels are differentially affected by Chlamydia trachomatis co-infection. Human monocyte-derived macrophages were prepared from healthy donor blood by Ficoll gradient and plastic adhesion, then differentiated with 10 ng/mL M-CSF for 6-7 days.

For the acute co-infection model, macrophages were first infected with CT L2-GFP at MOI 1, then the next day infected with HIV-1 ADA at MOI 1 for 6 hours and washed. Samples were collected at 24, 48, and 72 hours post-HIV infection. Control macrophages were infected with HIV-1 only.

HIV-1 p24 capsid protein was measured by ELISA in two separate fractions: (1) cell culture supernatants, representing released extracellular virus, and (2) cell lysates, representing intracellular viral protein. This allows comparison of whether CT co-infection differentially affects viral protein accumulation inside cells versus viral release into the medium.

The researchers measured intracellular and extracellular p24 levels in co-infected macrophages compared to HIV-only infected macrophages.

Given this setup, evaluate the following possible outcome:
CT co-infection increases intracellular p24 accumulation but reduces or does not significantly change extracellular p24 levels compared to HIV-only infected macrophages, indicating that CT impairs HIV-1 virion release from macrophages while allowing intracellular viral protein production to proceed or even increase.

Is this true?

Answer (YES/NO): NO